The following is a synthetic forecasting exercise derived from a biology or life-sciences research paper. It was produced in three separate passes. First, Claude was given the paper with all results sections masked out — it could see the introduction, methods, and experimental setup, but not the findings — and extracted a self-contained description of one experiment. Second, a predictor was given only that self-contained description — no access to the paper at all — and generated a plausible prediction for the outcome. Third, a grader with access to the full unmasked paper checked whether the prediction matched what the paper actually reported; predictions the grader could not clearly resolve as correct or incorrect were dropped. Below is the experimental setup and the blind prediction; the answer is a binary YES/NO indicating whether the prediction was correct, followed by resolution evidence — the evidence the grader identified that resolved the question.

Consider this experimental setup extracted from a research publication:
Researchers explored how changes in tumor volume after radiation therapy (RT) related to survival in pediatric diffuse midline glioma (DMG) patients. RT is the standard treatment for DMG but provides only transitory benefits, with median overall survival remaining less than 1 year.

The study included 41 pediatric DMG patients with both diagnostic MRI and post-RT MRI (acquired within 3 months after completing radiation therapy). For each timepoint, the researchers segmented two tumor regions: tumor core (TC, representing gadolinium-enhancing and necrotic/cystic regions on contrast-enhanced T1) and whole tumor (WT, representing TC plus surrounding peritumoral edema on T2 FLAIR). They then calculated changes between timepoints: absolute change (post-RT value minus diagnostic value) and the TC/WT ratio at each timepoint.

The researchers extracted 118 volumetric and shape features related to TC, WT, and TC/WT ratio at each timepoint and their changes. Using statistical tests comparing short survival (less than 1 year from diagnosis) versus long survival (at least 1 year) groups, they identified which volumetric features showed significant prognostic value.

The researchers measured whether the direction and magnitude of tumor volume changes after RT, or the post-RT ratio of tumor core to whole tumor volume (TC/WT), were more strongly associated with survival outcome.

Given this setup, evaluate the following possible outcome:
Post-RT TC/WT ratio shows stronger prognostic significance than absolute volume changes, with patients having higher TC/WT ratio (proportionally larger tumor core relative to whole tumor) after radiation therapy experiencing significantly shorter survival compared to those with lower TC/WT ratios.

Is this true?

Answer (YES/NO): YES